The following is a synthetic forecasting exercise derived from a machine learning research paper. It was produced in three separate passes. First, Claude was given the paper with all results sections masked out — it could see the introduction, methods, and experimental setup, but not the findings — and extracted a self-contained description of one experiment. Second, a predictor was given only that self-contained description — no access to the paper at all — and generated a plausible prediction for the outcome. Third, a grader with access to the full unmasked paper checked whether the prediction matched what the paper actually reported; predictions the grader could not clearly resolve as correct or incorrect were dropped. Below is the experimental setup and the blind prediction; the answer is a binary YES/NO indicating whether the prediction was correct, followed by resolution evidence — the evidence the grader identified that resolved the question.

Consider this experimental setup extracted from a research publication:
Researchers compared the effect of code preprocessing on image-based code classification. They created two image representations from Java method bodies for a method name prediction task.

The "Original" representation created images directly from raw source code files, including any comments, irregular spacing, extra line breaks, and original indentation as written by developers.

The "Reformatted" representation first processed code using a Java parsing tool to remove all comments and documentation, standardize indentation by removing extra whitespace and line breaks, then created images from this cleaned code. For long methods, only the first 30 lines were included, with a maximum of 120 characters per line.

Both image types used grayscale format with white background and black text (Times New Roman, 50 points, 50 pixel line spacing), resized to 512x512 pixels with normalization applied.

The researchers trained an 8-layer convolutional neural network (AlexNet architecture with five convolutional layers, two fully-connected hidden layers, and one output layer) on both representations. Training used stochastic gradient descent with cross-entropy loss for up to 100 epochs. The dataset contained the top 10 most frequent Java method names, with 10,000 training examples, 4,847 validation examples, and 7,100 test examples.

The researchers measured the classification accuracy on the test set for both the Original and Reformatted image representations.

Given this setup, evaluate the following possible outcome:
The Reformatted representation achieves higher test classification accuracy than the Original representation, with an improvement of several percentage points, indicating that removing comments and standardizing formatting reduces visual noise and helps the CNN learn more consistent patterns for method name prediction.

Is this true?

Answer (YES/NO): NO